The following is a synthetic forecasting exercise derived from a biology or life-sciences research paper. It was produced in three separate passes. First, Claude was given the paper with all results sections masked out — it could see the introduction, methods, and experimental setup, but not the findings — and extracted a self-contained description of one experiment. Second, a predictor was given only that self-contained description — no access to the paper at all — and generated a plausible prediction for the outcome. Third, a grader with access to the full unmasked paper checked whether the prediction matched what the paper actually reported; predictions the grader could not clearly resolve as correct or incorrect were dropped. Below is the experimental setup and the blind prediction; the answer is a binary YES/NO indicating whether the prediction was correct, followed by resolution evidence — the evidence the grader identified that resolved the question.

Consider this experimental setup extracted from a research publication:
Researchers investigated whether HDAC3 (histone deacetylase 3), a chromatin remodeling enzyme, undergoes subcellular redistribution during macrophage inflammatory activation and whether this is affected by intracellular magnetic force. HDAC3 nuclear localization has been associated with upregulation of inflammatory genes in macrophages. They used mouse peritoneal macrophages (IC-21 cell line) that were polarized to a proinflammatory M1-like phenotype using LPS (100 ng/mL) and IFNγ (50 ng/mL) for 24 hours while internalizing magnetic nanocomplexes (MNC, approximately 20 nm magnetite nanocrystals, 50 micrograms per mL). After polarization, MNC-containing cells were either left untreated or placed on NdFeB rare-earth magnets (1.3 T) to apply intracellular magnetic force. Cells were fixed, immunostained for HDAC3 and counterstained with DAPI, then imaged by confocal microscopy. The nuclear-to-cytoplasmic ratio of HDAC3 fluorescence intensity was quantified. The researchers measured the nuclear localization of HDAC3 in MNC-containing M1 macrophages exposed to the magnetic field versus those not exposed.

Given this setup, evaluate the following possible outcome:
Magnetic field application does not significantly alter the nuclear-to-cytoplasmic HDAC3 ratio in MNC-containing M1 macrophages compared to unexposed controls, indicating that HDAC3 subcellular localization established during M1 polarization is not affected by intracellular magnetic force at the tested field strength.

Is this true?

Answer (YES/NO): NO